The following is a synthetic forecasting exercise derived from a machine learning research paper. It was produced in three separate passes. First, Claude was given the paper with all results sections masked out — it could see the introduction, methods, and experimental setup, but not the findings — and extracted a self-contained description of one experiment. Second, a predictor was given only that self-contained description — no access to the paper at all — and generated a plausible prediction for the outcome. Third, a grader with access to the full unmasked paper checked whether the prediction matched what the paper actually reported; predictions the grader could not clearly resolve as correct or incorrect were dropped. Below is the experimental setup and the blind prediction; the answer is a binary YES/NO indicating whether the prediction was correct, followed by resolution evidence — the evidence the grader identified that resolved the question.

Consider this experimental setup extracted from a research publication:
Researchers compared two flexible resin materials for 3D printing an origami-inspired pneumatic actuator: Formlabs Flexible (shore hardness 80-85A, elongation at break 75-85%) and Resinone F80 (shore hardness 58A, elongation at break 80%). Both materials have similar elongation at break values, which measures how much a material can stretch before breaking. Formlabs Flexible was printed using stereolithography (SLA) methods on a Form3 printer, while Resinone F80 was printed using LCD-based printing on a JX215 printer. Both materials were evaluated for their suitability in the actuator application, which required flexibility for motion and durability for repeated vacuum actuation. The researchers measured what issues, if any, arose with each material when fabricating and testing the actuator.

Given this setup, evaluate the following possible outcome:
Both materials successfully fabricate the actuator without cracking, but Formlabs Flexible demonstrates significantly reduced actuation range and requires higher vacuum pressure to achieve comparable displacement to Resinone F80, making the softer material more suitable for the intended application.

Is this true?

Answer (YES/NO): NO